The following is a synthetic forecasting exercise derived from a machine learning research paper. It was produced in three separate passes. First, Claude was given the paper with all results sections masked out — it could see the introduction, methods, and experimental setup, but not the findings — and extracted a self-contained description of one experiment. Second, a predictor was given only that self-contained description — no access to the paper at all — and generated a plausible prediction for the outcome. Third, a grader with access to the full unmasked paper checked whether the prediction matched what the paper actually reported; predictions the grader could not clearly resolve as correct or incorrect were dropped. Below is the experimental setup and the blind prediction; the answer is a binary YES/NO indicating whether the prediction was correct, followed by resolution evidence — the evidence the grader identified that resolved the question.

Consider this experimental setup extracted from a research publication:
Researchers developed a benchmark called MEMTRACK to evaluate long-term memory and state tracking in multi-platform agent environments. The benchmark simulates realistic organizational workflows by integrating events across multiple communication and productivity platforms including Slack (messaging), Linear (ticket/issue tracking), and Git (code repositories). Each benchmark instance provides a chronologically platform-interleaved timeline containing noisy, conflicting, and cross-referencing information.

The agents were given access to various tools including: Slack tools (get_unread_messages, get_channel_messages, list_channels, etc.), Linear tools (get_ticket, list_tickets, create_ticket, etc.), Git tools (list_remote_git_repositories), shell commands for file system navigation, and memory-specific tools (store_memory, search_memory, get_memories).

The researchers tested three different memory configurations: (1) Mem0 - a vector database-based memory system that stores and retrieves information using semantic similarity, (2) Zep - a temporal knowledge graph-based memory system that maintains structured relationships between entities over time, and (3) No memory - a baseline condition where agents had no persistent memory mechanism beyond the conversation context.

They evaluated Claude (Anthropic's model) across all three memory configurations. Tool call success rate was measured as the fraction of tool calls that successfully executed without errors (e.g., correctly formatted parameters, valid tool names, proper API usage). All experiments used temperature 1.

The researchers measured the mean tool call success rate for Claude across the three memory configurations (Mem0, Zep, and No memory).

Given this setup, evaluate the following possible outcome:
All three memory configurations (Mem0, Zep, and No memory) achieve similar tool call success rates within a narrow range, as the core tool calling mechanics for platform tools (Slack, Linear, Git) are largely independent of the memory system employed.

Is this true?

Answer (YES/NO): YES